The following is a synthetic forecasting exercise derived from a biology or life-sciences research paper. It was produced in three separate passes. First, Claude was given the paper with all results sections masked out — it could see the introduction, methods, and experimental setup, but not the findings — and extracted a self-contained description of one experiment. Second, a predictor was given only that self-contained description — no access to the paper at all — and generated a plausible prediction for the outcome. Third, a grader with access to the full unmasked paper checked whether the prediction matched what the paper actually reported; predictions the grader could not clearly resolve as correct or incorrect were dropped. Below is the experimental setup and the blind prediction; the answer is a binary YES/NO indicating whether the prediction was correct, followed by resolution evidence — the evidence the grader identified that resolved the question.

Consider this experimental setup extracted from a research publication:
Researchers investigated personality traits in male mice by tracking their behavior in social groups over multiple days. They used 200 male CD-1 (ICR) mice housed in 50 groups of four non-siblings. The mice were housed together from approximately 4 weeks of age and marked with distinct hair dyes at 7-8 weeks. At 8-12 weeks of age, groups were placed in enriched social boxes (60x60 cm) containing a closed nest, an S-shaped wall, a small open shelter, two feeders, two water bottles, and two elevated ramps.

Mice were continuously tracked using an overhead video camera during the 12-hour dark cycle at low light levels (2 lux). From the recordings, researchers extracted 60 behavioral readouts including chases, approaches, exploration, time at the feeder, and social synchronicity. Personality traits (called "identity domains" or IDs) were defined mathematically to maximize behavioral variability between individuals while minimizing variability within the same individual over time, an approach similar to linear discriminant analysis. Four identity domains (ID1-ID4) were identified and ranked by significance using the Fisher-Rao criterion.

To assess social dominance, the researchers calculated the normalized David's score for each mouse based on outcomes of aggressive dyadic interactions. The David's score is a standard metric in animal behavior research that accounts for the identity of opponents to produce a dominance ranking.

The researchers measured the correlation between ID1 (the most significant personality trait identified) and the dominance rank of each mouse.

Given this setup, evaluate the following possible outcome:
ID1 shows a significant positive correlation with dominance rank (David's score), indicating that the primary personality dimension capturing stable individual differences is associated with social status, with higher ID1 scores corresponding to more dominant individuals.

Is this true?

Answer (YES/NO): YES